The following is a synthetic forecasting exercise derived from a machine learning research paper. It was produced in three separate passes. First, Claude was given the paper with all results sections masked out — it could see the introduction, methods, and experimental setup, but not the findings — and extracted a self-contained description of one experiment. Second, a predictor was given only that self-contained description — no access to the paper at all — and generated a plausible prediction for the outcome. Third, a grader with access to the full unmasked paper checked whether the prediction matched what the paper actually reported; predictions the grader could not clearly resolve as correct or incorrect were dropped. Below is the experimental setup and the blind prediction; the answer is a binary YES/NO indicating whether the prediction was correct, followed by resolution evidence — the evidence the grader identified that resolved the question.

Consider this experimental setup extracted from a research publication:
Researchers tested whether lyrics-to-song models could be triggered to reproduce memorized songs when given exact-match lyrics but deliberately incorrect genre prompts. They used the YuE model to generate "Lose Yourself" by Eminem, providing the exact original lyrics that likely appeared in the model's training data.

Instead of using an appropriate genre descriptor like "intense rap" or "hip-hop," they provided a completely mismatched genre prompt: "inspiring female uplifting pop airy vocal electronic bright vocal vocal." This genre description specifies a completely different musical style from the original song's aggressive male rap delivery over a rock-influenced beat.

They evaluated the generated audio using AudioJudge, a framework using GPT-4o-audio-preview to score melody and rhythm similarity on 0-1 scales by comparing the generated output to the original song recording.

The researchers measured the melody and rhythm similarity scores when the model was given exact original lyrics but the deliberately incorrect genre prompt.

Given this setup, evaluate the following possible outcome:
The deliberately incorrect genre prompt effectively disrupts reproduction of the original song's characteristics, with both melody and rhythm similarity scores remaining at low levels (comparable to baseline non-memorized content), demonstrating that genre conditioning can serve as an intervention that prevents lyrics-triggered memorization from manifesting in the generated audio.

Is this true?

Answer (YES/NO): NO